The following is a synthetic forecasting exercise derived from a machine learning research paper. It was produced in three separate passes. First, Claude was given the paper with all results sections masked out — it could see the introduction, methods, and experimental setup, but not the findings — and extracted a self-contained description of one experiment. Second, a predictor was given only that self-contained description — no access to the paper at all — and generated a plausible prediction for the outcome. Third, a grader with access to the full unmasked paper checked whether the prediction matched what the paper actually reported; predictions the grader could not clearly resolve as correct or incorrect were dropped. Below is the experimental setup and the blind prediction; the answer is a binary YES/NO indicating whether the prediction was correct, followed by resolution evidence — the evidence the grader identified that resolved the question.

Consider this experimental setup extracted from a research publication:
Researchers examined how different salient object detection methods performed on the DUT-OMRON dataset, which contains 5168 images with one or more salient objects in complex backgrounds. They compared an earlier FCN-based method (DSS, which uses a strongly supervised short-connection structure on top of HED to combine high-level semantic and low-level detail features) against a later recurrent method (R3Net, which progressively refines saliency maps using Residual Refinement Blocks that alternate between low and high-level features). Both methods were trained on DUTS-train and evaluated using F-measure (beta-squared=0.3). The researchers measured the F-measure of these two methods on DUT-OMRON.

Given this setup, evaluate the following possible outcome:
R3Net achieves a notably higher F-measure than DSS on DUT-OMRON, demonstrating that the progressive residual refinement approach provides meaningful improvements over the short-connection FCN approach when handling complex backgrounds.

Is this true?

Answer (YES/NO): YES